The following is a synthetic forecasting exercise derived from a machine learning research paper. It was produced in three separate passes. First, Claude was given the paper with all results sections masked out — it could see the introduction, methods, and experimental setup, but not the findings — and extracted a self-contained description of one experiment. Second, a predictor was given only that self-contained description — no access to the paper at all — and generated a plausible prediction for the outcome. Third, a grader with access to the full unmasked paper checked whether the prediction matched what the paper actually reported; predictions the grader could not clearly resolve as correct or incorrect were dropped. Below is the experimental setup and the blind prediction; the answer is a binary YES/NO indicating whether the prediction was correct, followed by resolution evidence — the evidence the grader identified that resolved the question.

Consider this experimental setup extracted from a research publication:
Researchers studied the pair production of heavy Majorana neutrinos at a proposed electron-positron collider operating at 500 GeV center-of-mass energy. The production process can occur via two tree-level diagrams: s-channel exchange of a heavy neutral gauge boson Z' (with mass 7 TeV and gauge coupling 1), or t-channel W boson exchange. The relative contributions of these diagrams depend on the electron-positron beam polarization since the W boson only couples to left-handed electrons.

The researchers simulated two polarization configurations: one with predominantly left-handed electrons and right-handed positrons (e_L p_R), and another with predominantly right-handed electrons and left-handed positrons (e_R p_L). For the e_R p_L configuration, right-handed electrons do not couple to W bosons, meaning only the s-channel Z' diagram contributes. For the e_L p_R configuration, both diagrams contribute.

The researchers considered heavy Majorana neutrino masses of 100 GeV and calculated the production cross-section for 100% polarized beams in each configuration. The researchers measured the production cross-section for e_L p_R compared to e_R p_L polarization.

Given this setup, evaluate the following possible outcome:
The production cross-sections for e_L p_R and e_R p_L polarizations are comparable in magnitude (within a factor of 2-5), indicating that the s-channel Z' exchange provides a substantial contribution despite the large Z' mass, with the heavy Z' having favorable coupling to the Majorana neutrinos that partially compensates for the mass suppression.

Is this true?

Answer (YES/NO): YES